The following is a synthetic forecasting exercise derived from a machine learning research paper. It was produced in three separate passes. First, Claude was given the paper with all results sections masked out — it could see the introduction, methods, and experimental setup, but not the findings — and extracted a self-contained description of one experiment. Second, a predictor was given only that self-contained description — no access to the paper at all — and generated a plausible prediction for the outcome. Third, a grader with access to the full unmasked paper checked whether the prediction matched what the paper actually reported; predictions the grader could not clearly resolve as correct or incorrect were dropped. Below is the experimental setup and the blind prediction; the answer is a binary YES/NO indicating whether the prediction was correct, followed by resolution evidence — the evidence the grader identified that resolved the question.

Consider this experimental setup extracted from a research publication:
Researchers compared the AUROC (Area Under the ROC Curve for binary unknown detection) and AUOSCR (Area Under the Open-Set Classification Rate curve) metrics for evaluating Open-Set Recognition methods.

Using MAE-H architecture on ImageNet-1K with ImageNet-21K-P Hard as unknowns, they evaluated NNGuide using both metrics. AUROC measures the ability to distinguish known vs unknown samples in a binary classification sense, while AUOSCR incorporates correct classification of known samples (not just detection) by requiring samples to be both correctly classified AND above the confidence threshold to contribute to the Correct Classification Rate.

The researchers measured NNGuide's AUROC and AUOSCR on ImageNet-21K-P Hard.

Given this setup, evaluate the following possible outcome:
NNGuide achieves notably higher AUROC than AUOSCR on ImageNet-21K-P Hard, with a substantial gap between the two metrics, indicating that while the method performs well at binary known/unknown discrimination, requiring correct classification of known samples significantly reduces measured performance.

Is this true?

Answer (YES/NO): NO